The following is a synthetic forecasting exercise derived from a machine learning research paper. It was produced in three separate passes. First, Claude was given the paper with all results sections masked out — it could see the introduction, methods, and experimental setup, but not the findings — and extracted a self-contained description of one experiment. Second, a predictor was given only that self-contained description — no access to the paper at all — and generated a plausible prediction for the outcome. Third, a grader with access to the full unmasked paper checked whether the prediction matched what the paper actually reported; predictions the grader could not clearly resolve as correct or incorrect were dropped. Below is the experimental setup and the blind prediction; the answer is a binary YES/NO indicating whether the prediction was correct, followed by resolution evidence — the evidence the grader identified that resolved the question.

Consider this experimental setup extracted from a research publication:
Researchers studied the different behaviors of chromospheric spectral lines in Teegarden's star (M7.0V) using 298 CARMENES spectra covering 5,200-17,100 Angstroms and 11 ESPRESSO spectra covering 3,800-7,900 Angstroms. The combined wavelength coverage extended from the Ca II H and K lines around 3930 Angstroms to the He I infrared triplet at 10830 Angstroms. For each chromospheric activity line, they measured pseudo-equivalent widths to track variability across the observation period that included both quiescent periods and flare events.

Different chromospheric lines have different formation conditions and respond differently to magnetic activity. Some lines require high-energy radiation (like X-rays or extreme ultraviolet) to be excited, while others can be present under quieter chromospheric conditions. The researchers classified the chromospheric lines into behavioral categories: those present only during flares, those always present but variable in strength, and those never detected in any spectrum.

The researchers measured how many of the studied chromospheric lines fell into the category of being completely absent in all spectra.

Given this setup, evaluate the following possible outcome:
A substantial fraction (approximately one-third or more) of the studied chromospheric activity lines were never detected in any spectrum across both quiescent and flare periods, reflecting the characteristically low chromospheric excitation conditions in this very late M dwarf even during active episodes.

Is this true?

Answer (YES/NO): NO